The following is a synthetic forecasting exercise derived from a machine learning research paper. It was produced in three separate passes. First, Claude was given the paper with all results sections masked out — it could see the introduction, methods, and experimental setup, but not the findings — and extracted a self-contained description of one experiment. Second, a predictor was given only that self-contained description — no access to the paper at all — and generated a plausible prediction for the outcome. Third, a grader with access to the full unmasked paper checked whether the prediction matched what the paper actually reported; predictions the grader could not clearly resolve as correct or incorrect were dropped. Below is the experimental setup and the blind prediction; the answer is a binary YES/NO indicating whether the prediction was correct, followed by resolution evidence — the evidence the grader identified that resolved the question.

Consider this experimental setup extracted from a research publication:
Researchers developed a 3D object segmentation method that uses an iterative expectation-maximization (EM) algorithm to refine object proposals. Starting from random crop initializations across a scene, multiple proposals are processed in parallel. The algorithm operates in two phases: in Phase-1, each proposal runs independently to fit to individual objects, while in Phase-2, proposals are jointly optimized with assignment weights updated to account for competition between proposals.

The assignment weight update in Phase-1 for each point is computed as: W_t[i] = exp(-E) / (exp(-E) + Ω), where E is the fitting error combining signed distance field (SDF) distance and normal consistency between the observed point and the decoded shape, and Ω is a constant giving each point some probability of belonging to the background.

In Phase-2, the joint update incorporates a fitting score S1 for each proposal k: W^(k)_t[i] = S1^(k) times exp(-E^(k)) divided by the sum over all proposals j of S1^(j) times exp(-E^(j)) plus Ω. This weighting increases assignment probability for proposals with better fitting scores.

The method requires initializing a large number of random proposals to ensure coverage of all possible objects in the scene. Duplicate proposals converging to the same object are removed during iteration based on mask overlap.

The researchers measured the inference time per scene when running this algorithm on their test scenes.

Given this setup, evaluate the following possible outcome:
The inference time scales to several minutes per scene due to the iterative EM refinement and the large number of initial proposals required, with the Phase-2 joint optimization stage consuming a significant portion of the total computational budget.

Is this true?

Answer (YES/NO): NO